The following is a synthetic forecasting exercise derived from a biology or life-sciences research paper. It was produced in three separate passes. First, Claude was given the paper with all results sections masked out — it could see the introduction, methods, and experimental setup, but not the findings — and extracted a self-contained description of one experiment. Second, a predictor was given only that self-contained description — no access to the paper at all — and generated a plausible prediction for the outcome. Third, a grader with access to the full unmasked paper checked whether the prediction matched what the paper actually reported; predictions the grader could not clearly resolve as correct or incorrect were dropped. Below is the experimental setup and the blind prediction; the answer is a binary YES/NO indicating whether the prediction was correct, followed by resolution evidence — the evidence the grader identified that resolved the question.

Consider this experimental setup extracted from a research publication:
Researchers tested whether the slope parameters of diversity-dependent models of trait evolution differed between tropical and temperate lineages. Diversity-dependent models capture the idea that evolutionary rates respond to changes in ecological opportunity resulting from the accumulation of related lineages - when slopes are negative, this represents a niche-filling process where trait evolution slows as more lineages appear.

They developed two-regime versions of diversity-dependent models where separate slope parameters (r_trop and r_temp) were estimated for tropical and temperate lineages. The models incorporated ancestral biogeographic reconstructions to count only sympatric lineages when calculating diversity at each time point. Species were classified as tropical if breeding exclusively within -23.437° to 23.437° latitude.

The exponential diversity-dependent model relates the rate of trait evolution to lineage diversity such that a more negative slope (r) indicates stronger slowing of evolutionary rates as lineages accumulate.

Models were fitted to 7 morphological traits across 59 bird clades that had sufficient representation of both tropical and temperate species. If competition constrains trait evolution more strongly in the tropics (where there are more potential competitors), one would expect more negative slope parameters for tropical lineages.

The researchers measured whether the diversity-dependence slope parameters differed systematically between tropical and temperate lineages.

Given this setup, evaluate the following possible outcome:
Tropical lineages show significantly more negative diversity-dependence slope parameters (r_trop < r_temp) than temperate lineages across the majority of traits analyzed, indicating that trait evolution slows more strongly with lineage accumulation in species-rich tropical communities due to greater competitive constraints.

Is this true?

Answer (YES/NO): NO